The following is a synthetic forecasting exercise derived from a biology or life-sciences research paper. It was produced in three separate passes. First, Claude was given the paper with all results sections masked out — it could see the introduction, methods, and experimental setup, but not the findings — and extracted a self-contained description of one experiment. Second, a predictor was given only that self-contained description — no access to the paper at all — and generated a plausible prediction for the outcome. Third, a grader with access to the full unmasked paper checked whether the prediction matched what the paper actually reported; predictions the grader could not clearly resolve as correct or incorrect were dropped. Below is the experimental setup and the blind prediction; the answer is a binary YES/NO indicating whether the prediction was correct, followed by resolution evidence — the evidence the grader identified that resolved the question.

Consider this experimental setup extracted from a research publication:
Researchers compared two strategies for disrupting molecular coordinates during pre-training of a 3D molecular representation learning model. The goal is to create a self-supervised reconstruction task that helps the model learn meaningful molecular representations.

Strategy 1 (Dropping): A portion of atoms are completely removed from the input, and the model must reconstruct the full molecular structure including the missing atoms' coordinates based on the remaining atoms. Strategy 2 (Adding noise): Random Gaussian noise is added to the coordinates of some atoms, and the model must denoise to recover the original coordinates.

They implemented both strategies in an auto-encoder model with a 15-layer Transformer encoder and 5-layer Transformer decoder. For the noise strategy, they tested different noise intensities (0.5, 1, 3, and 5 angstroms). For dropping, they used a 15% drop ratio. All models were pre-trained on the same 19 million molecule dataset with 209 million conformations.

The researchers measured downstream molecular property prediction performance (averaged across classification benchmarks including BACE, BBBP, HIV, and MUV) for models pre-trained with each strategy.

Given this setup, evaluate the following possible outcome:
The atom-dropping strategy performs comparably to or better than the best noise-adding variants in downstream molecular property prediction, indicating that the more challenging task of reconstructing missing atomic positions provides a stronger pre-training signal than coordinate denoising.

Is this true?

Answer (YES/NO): YES